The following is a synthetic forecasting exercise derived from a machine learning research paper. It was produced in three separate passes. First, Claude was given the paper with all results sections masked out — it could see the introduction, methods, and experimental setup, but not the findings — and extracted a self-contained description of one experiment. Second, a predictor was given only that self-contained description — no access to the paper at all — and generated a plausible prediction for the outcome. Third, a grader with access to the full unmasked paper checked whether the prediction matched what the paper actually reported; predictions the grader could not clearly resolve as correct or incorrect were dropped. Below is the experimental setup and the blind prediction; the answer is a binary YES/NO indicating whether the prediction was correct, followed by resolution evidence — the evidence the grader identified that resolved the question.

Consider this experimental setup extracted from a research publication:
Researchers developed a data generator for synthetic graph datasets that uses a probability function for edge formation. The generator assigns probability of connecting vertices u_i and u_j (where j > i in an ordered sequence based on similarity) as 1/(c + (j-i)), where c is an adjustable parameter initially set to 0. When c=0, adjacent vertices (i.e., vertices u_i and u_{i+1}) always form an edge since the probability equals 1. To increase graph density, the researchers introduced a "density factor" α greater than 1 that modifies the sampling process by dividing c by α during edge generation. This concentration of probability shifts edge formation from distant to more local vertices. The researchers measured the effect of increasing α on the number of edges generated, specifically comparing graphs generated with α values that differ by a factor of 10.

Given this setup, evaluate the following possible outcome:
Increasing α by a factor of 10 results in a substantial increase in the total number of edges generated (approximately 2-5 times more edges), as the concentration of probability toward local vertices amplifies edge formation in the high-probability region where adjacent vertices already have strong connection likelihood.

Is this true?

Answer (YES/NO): YES